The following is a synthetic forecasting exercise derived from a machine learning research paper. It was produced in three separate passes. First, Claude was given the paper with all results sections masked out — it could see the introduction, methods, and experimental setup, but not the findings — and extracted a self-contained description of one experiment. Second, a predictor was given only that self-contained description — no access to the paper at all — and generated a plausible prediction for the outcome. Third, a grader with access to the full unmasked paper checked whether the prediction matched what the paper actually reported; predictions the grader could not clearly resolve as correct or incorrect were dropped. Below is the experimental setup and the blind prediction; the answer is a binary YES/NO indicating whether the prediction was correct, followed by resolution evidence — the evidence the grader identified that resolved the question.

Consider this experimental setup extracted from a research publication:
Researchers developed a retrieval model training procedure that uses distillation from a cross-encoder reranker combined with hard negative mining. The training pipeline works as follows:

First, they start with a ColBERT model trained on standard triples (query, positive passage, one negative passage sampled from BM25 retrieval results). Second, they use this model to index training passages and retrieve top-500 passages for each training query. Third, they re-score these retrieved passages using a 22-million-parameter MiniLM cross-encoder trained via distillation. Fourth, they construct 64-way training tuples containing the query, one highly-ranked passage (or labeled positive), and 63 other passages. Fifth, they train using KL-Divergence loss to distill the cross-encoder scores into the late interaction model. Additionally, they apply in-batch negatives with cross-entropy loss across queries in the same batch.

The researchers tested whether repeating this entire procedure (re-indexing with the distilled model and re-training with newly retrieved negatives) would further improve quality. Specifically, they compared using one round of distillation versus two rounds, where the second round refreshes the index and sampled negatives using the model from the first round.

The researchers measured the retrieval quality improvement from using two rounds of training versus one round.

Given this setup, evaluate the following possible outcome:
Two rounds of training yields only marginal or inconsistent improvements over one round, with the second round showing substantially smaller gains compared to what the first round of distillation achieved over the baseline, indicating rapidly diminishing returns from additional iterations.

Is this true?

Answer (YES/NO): YES